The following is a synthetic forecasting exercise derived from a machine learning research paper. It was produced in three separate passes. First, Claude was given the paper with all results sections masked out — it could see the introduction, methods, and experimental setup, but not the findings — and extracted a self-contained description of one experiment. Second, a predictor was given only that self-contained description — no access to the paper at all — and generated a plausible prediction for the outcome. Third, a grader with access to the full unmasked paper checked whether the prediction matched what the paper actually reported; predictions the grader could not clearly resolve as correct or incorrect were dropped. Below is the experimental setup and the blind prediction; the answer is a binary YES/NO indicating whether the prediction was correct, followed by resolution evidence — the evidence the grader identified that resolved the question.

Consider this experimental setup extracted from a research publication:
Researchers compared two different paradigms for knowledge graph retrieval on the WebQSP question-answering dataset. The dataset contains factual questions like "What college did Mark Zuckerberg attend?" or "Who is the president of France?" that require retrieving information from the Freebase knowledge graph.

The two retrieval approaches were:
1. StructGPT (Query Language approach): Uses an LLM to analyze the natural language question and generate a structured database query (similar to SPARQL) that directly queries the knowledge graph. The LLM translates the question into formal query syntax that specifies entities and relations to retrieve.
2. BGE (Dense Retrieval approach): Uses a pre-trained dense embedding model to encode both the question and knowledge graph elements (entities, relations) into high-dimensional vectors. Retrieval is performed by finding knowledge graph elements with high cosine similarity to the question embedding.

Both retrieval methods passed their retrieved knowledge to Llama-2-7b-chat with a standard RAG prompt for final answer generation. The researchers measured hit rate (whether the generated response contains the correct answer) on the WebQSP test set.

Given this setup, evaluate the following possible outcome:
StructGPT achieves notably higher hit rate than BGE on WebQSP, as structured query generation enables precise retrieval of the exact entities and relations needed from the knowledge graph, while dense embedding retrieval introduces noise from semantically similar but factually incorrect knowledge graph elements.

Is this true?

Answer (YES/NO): YES